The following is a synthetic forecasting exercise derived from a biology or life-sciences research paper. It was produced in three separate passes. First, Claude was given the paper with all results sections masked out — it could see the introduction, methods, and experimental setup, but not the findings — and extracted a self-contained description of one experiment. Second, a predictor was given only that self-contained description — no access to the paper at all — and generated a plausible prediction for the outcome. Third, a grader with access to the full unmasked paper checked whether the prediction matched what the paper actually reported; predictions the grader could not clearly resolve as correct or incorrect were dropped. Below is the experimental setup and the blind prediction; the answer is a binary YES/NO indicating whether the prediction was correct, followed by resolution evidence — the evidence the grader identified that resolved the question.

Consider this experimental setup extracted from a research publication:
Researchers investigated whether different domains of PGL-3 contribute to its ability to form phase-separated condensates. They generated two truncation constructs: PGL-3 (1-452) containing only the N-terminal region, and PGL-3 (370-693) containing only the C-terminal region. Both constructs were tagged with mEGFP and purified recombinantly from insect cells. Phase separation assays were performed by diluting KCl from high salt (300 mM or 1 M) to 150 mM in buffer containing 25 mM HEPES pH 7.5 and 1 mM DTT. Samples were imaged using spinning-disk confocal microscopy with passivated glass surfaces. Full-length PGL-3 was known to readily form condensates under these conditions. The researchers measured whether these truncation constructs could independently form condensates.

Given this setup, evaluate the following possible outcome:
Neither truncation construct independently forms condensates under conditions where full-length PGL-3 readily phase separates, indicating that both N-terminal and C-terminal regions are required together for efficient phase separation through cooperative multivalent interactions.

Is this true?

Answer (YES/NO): NO